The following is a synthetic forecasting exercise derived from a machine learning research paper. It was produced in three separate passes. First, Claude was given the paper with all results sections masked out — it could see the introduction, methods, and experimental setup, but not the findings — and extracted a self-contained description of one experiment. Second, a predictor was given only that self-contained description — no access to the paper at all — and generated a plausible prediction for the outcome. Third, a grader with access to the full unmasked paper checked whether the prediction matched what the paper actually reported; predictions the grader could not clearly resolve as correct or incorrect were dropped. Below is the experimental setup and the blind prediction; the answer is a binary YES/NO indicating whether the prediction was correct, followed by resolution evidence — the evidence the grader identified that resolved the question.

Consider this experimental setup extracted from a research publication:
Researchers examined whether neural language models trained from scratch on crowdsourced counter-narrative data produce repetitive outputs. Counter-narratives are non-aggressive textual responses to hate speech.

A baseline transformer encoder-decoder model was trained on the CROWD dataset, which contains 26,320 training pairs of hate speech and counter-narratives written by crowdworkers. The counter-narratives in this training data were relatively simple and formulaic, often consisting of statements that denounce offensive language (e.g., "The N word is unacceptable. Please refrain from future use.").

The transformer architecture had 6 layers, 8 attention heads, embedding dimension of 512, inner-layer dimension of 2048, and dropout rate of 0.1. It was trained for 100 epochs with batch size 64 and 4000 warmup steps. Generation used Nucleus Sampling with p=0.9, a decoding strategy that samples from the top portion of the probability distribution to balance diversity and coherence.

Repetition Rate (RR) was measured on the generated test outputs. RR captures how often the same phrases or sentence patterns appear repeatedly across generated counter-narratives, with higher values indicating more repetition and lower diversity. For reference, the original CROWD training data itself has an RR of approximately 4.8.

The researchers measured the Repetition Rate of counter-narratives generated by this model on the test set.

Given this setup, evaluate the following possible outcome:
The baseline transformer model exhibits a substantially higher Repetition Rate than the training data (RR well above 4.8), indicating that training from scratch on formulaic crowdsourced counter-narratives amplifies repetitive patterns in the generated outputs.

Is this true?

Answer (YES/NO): YES